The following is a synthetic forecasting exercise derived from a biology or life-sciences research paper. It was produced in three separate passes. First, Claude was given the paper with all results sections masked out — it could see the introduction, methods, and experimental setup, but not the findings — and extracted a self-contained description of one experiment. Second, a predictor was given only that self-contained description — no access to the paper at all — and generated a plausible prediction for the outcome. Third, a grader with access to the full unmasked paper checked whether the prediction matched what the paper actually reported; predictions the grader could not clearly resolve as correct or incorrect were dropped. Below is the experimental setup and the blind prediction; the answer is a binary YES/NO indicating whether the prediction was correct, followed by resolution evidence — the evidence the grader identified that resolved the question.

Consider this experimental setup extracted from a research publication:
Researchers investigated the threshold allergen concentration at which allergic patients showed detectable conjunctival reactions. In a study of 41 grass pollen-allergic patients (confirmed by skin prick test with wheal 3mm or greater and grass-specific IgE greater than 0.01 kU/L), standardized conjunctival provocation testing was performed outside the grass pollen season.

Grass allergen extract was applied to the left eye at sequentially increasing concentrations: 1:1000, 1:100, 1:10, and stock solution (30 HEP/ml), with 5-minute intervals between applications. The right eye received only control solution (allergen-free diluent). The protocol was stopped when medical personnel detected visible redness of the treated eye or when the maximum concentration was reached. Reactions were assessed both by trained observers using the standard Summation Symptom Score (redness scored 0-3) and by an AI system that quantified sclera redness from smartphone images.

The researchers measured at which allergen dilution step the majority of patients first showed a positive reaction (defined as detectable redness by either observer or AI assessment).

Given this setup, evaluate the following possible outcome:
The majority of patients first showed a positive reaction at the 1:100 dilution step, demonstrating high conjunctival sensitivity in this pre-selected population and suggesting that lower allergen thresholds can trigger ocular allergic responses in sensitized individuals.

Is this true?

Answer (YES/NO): NO